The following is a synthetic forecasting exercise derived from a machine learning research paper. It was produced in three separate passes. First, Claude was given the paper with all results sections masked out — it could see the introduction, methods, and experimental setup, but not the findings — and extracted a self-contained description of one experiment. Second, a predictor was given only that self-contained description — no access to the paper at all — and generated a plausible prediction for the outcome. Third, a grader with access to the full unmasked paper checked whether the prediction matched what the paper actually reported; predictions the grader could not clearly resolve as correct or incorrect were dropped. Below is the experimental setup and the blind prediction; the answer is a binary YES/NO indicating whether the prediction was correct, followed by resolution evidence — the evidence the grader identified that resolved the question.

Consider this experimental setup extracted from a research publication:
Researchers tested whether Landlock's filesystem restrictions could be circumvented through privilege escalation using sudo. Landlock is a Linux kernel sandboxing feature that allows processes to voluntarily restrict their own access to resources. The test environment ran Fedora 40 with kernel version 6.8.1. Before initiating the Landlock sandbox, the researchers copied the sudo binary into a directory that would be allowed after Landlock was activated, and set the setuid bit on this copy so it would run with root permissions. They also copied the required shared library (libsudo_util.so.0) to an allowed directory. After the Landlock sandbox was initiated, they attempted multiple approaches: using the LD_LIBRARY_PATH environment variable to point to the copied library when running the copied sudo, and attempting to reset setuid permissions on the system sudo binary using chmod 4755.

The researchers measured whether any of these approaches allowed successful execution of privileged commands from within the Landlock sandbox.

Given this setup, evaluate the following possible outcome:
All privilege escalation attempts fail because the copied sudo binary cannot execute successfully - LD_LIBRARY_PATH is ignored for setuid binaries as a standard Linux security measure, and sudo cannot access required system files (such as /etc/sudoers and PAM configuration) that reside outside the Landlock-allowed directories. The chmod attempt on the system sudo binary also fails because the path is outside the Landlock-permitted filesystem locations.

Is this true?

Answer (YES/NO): NO